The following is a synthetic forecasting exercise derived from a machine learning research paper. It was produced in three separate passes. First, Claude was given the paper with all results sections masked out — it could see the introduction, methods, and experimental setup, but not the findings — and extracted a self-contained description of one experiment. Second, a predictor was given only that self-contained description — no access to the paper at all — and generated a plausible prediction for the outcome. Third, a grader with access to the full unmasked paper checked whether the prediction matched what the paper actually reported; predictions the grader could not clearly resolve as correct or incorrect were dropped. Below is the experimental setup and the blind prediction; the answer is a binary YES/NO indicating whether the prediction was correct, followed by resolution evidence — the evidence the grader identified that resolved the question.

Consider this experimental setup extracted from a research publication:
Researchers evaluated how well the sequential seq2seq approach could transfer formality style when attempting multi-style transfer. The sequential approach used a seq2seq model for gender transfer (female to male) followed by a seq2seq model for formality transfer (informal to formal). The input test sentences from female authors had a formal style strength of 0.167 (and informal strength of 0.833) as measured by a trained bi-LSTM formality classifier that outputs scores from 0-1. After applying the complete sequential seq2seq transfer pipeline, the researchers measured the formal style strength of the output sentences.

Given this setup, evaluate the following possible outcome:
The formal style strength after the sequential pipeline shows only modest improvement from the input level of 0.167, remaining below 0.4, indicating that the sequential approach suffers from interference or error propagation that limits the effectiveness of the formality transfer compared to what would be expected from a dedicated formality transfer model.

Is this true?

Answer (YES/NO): YES